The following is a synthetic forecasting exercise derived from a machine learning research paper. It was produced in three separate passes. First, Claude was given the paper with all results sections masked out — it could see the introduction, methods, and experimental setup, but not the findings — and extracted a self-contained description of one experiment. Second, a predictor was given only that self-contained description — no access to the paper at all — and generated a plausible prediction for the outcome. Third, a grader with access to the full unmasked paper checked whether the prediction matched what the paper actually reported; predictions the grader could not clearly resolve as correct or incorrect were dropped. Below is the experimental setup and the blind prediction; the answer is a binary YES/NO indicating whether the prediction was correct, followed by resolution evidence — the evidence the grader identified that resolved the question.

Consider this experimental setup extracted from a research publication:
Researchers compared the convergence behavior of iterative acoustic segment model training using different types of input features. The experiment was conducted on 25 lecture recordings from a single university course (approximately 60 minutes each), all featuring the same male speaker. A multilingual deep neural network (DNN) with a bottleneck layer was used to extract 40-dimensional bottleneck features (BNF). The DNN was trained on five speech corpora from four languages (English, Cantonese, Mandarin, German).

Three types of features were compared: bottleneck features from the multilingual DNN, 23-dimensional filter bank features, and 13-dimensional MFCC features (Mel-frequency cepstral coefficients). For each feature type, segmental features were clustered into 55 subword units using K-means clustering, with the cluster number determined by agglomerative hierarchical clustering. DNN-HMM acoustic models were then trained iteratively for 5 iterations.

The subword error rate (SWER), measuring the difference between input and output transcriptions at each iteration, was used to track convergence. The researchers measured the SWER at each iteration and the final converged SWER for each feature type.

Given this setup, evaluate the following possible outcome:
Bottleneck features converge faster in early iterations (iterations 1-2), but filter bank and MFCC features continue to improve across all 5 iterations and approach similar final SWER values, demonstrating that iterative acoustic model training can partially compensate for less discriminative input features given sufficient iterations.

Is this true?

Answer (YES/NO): NO